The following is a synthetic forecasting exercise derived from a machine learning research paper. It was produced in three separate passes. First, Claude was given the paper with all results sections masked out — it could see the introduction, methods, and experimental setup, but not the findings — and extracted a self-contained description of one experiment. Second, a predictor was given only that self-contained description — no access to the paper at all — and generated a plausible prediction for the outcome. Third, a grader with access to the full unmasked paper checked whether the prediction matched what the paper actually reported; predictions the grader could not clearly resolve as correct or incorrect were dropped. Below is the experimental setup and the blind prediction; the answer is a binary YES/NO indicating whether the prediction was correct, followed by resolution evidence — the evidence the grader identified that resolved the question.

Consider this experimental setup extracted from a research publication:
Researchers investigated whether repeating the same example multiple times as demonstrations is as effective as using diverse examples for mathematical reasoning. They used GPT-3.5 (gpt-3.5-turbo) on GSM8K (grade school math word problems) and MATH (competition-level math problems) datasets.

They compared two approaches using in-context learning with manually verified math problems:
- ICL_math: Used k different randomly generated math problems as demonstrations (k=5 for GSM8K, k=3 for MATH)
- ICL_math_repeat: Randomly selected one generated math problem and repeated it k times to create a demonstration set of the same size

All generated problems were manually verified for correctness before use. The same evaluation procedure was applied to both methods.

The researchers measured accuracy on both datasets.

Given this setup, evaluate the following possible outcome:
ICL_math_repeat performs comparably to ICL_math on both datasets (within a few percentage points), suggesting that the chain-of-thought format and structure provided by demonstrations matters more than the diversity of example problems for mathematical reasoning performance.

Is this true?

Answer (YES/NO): NO